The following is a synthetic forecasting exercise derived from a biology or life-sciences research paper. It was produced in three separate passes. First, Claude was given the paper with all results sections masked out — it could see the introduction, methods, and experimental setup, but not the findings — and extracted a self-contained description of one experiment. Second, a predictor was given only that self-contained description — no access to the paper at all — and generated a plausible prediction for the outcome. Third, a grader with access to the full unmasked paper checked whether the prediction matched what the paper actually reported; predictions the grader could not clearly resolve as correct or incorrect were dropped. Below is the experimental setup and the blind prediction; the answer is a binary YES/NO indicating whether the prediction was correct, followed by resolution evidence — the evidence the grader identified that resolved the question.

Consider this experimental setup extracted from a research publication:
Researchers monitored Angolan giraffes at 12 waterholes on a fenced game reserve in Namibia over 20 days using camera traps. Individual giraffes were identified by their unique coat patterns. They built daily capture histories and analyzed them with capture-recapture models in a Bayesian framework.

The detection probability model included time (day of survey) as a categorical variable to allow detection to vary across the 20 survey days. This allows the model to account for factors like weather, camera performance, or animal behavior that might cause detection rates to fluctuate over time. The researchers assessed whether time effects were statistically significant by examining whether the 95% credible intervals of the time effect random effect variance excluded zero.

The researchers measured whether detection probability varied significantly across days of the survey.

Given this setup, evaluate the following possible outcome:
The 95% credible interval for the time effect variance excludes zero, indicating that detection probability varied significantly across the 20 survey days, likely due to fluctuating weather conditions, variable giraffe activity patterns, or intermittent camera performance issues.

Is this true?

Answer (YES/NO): YES